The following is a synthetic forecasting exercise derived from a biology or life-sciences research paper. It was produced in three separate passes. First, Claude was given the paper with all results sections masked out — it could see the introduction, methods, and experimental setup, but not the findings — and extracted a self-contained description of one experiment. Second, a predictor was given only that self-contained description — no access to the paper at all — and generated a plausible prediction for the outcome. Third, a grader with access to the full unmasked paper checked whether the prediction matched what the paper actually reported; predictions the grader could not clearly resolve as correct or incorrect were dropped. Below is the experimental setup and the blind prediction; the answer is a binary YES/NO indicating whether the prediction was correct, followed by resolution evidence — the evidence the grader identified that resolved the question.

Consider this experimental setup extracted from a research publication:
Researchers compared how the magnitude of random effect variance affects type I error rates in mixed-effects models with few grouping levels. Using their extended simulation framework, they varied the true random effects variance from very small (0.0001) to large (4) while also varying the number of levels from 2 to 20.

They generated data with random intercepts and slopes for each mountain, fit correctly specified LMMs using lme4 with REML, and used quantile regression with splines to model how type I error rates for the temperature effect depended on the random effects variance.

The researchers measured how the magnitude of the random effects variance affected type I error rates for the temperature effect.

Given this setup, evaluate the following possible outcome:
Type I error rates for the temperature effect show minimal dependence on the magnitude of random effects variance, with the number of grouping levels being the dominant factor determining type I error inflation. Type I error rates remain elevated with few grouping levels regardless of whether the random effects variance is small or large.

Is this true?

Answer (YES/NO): NO